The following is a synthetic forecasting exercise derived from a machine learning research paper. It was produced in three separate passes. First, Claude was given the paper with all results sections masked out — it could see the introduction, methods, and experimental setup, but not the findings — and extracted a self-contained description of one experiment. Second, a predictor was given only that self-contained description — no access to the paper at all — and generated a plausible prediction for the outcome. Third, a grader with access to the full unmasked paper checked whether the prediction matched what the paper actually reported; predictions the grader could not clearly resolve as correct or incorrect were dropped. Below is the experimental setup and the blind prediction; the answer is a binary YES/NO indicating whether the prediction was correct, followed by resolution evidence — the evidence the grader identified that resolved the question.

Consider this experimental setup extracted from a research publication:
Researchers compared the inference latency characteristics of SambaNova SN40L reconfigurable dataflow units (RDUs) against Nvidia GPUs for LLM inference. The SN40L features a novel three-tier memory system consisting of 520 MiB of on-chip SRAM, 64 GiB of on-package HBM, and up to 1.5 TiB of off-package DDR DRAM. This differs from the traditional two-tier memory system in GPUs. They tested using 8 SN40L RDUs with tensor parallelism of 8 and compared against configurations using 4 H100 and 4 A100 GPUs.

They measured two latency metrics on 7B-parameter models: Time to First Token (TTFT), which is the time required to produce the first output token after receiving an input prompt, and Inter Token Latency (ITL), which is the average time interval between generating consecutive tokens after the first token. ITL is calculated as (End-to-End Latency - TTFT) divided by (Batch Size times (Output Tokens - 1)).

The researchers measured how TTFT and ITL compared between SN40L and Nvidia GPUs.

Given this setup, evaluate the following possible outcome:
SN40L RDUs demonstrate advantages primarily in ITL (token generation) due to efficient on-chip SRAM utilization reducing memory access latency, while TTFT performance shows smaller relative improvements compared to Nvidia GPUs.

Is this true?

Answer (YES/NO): NO